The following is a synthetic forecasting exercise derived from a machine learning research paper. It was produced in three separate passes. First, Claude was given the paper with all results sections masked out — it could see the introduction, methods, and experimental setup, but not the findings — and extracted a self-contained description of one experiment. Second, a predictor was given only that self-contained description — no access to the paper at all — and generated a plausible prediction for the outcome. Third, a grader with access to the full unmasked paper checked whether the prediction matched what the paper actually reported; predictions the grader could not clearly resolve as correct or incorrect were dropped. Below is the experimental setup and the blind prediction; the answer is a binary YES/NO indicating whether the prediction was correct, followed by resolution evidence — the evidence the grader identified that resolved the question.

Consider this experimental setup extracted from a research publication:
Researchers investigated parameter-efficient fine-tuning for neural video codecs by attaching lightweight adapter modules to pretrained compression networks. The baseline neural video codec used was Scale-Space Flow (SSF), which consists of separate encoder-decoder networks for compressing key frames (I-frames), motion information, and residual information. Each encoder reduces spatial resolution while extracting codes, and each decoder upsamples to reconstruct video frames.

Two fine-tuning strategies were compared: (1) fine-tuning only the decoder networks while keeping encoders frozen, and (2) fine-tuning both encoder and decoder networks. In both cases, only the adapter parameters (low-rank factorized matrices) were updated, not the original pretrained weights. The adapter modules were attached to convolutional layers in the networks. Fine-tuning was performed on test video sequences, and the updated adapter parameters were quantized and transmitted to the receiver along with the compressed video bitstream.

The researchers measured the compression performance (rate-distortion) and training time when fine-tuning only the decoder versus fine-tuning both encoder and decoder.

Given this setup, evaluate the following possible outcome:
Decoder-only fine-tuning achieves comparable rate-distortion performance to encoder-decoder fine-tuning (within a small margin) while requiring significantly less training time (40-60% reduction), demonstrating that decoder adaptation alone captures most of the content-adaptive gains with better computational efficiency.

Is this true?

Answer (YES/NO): NO